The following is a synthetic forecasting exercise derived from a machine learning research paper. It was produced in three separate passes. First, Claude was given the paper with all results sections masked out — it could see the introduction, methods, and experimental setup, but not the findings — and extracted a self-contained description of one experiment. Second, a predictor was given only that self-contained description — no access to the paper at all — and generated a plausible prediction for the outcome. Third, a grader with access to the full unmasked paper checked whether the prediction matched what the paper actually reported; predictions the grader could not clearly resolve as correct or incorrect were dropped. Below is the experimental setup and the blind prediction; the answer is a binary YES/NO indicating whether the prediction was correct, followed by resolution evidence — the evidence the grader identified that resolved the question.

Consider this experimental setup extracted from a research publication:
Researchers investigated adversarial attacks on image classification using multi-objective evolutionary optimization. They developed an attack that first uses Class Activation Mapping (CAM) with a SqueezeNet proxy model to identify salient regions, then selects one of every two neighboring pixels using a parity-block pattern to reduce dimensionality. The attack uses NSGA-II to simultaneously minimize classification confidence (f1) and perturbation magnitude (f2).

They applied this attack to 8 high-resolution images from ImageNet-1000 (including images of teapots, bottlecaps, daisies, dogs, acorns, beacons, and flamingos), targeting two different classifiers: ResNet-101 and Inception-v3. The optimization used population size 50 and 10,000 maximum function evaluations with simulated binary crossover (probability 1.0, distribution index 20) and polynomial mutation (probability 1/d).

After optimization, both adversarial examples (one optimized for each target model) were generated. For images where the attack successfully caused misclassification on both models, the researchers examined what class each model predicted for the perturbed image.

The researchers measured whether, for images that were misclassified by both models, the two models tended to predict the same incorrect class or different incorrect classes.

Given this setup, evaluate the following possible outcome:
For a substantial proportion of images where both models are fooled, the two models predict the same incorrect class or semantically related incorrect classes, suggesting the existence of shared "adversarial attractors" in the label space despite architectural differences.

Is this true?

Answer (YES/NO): NO